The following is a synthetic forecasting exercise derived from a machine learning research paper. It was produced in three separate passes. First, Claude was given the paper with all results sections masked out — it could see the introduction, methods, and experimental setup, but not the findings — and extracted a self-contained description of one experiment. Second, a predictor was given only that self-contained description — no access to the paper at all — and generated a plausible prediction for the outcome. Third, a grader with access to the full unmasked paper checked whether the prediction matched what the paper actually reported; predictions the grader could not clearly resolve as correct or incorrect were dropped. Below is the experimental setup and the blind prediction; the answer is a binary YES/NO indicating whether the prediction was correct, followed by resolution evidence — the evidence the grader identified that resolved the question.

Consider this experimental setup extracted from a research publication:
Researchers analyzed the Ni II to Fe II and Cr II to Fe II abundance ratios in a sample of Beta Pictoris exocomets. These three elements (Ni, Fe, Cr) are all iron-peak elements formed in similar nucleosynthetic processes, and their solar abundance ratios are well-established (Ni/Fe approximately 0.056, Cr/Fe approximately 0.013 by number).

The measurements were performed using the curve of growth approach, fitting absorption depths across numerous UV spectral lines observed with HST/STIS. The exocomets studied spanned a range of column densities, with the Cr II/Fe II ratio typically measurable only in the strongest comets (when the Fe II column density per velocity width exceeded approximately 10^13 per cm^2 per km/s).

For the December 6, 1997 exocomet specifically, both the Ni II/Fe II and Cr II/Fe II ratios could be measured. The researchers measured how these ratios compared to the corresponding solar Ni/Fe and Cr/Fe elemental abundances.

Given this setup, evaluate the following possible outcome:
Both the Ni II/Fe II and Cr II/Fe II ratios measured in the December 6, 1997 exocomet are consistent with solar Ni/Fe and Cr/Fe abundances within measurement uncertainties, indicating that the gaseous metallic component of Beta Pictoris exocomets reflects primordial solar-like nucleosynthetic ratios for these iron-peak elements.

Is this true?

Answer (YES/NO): NO